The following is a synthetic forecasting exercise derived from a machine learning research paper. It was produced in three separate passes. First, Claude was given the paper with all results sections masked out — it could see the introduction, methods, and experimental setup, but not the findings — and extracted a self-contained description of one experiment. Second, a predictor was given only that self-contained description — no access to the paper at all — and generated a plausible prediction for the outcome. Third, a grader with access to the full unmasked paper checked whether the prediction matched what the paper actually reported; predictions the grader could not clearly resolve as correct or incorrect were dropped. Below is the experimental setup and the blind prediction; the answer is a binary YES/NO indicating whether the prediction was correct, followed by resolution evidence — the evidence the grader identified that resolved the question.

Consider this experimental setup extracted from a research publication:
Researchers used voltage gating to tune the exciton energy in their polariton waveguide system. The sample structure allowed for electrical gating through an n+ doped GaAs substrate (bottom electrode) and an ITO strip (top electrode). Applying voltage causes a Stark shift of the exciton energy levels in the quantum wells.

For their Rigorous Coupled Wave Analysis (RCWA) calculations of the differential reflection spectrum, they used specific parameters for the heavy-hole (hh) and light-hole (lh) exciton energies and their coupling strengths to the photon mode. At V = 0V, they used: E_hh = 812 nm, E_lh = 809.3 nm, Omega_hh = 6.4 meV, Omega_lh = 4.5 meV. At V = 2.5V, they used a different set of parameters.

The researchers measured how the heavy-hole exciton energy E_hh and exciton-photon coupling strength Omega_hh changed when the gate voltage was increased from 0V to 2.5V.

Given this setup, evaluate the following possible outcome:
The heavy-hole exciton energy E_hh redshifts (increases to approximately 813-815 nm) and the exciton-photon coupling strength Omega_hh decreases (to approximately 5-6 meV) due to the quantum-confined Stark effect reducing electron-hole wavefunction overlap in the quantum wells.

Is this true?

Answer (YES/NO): NO